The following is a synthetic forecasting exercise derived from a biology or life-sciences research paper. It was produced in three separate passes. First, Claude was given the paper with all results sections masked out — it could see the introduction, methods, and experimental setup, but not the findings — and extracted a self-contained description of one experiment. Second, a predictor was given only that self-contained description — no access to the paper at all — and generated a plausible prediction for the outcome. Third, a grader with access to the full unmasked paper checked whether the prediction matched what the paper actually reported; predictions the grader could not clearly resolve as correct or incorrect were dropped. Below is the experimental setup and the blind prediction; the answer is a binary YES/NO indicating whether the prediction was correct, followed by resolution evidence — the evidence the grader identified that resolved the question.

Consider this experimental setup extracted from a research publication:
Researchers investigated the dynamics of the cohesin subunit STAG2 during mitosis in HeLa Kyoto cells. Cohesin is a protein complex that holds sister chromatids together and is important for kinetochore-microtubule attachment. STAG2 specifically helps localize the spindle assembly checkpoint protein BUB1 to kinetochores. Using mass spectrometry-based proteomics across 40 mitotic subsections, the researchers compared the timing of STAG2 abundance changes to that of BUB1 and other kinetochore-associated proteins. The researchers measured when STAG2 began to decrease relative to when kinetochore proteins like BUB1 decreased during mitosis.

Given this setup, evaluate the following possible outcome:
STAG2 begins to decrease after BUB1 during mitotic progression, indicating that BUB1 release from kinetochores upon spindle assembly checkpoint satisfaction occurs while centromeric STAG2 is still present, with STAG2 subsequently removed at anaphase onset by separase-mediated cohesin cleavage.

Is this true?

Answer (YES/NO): NO